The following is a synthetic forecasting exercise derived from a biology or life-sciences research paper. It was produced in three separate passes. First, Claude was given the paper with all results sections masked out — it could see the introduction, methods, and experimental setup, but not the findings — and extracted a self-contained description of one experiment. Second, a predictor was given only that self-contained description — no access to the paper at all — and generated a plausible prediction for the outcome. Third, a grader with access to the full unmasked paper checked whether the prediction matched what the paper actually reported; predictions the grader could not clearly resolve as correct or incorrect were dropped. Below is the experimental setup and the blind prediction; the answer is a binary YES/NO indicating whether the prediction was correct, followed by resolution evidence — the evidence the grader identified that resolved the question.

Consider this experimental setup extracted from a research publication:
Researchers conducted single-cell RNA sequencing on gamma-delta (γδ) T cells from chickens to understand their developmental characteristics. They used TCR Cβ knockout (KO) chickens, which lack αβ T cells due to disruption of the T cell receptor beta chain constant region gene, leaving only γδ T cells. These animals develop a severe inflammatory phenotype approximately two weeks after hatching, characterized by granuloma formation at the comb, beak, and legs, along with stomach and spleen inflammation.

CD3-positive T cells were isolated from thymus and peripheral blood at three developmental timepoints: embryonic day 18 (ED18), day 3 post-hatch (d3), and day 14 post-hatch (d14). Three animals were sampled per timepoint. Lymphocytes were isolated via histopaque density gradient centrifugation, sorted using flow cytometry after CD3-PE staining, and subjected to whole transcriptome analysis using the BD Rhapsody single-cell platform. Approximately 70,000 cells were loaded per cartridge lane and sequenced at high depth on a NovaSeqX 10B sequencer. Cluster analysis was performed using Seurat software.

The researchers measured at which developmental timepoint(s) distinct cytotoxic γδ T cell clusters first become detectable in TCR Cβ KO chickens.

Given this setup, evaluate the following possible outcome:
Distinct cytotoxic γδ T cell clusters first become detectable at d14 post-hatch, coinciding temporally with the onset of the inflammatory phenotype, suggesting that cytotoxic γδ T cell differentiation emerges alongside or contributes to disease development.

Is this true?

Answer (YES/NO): YES